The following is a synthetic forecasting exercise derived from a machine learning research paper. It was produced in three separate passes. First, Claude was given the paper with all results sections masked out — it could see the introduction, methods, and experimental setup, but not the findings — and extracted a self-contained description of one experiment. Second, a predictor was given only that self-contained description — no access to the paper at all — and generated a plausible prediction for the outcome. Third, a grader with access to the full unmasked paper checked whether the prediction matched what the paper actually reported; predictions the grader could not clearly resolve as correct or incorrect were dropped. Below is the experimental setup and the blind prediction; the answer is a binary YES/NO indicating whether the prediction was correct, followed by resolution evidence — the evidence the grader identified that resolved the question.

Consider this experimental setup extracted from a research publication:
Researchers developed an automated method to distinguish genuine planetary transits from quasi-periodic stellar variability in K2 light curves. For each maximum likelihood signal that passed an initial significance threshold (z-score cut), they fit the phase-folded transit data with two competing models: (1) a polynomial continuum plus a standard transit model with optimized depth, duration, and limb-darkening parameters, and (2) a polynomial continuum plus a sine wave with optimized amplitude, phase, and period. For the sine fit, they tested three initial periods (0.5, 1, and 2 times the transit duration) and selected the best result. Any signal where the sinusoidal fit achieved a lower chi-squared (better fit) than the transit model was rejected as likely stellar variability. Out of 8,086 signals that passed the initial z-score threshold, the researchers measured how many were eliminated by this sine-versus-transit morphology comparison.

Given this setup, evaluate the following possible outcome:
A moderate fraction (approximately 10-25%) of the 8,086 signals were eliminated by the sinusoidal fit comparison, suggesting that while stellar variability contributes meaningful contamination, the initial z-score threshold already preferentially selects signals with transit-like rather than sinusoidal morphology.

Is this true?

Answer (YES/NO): NO